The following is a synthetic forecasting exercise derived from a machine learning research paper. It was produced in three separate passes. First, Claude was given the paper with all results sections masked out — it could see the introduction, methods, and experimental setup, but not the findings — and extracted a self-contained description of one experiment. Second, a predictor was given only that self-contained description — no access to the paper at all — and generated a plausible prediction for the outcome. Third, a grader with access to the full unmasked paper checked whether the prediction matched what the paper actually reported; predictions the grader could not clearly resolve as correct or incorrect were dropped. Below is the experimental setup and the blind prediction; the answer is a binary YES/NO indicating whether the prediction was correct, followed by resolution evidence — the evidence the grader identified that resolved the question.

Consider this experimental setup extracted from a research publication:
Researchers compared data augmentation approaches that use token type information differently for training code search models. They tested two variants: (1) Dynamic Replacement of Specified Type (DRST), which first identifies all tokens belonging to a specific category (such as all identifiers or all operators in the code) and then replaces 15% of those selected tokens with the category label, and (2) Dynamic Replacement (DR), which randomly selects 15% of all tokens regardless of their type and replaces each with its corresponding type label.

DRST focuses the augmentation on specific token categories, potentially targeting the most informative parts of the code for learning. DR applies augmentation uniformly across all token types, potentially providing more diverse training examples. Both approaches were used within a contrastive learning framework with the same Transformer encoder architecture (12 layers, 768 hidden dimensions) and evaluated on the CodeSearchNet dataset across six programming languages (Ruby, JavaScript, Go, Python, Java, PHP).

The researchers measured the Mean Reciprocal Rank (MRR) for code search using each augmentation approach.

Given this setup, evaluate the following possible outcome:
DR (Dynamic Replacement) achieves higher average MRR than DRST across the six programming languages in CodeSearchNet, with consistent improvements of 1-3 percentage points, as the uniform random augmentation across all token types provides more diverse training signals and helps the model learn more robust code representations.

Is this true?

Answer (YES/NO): NO